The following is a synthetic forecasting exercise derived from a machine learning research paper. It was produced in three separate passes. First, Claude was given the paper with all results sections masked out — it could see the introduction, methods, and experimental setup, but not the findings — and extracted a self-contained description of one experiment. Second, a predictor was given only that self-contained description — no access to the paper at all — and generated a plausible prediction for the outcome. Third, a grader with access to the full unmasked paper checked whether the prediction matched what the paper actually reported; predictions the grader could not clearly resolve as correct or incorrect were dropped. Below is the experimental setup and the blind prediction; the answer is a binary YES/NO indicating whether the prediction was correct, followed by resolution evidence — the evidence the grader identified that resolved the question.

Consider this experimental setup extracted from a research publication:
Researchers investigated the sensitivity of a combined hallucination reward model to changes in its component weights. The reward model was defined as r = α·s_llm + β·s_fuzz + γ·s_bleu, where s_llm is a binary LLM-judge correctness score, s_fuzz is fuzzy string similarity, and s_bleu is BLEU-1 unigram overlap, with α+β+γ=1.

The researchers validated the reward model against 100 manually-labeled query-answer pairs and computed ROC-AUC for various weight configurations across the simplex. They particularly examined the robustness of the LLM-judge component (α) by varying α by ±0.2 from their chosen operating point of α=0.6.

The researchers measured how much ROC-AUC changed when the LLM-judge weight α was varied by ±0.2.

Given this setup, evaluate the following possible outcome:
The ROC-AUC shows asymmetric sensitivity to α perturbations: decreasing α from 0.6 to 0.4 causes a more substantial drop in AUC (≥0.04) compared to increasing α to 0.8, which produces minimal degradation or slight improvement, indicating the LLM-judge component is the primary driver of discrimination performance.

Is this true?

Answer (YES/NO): NO